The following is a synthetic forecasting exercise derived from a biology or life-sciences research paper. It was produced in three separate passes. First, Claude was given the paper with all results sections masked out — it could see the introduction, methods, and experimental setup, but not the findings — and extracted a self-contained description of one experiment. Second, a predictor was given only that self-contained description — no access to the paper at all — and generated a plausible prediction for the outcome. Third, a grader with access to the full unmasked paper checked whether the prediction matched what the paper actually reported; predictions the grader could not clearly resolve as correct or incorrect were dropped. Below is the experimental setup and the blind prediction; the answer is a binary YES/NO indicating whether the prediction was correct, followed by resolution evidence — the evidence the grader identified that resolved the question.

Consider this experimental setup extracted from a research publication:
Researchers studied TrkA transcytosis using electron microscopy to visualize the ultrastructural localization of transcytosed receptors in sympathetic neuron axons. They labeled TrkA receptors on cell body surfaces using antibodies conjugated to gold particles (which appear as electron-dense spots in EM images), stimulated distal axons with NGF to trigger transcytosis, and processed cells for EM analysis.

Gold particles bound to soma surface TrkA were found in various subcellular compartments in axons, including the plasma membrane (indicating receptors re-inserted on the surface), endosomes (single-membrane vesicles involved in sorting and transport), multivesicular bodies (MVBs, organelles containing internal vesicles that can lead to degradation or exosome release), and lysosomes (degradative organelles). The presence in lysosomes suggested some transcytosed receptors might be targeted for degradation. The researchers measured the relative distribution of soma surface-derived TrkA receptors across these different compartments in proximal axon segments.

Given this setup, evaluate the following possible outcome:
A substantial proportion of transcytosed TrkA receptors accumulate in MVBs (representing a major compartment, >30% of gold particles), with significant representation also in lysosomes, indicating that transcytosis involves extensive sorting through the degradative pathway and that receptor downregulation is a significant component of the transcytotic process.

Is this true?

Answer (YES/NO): NO